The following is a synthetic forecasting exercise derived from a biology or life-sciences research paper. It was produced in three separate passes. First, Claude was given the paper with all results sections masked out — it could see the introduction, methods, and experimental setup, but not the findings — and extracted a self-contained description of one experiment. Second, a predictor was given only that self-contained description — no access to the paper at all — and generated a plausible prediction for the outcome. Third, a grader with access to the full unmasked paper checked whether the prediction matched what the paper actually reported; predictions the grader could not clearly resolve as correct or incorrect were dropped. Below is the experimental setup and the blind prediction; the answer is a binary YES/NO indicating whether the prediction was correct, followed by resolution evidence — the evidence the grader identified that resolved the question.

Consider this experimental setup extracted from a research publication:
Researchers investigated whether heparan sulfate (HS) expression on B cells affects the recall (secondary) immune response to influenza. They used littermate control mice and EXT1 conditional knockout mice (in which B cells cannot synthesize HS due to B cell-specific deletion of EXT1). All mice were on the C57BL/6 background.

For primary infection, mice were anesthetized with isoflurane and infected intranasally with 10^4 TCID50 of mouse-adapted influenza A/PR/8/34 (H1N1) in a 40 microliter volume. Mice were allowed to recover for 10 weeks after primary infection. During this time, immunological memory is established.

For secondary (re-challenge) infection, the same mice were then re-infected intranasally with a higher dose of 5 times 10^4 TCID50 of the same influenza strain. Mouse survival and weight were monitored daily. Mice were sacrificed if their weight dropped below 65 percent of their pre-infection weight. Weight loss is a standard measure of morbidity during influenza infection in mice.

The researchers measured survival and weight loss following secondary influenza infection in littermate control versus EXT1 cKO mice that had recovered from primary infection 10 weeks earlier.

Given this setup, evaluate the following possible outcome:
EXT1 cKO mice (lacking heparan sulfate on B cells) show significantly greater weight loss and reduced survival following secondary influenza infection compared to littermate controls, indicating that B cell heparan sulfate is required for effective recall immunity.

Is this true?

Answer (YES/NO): NO